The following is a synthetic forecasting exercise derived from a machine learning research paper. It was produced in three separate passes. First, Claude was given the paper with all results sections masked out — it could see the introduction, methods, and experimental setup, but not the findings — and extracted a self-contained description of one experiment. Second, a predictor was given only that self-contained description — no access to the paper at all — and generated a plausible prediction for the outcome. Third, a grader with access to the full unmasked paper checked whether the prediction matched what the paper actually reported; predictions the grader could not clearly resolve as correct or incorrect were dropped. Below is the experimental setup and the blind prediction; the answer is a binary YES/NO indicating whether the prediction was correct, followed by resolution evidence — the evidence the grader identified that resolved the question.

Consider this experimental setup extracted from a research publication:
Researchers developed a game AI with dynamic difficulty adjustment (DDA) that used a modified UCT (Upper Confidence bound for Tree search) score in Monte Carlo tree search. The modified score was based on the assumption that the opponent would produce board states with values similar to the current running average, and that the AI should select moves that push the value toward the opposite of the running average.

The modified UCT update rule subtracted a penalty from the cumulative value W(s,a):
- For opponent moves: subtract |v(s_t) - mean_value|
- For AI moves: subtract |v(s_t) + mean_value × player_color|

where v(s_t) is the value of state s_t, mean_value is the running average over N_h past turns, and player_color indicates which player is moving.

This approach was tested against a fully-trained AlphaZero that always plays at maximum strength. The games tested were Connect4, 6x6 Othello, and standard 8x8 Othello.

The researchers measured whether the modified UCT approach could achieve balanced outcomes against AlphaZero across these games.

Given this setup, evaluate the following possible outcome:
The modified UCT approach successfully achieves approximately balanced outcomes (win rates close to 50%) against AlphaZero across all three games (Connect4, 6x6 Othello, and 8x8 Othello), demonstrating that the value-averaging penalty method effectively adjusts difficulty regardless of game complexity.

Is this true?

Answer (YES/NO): NO